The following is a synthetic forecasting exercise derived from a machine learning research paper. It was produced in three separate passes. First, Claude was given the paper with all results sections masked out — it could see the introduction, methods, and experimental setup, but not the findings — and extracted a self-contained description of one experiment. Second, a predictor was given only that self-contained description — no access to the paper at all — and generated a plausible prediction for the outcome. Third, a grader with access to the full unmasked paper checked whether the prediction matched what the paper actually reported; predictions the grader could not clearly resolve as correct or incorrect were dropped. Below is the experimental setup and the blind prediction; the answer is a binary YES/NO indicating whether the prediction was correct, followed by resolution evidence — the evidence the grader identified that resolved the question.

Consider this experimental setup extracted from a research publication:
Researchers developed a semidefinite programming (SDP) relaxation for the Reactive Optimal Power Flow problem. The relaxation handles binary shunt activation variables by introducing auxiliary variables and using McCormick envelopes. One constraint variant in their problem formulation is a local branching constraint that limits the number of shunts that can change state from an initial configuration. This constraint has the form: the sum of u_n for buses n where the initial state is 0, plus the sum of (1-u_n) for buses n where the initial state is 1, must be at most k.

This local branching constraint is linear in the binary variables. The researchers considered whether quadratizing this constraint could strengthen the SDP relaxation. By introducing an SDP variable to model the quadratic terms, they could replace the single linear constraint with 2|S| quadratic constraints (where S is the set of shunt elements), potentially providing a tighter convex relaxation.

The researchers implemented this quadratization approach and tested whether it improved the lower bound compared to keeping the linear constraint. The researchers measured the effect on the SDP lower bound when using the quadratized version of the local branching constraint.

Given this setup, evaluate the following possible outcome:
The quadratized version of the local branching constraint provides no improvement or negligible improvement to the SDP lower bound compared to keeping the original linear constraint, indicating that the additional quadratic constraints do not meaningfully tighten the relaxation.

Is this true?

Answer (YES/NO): YES